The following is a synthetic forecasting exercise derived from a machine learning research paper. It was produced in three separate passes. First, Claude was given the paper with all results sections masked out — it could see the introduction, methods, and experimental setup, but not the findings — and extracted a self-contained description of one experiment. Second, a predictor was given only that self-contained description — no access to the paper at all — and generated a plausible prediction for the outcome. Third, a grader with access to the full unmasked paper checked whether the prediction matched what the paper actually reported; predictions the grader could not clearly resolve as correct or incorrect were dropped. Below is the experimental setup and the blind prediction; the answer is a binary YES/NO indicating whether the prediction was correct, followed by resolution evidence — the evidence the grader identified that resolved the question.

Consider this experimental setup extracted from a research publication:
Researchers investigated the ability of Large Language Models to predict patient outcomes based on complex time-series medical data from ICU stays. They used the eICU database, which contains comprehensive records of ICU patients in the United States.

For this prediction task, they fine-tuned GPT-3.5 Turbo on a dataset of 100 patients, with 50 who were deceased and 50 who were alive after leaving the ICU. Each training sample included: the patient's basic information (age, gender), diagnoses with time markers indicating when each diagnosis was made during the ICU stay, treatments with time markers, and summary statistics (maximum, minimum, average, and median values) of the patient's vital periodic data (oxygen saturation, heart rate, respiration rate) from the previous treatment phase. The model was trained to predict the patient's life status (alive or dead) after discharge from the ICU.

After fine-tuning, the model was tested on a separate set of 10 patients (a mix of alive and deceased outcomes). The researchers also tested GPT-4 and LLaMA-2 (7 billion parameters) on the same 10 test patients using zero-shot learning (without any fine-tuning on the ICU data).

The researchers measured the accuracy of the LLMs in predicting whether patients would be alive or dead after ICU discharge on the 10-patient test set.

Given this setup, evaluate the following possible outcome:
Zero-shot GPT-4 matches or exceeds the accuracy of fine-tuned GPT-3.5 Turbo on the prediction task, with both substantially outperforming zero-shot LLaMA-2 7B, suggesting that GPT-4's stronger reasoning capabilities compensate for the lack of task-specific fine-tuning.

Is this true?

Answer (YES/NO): NO